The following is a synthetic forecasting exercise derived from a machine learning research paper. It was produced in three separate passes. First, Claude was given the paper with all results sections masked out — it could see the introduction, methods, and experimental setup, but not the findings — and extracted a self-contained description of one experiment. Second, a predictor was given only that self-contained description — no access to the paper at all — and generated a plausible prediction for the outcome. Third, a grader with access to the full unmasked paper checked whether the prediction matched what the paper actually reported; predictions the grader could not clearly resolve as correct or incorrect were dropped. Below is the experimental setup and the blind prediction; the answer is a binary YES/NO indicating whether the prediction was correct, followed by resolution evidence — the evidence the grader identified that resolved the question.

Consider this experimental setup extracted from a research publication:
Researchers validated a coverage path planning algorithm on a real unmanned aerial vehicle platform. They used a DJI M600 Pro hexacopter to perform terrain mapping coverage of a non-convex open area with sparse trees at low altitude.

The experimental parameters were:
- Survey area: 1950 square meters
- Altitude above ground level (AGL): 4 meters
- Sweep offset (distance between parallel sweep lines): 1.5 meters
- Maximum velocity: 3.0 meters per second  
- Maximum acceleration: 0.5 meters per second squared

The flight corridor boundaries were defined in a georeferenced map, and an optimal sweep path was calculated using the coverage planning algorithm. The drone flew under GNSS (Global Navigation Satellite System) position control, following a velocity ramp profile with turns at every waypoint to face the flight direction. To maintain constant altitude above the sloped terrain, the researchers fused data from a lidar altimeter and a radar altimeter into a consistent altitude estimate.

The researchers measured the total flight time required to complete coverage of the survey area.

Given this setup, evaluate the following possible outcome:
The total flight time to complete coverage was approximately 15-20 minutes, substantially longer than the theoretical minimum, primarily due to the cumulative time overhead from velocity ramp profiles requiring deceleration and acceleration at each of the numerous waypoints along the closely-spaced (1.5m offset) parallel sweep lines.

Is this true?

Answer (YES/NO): YES